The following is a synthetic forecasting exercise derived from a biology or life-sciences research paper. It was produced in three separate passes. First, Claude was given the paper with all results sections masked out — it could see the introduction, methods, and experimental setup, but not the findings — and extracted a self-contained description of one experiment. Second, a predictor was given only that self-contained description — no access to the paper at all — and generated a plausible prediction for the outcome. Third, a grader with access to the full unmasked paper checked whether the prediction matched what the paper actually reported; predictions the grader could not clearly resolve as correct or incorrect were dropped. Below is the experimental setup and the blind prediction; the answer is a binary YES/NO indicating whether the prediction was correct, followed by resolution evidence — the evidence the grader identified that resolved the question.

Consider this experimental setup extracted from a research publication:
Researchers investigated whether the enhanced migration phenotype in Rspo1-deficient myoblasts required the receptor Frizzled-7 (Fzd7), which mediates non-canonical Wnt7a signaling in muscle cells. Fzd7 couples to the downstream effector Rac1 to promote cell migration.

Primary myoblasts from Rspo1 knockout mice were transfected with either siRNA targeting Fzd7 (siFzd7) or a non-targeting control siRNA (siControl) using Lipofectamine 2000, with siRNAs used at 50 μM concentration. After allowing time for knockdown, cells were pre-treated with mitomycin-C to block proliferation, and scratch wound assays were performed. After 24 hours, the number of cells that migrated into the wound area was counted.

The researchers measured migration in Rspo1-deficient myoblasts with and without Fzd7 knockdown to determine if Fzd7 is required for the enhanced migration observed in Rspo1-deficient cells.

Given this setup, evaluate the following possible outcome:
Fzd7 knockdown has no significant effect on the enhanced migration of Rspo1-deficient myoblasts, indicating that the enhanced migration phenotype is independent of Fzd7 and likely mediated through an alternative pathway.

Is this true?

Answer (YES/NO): NO